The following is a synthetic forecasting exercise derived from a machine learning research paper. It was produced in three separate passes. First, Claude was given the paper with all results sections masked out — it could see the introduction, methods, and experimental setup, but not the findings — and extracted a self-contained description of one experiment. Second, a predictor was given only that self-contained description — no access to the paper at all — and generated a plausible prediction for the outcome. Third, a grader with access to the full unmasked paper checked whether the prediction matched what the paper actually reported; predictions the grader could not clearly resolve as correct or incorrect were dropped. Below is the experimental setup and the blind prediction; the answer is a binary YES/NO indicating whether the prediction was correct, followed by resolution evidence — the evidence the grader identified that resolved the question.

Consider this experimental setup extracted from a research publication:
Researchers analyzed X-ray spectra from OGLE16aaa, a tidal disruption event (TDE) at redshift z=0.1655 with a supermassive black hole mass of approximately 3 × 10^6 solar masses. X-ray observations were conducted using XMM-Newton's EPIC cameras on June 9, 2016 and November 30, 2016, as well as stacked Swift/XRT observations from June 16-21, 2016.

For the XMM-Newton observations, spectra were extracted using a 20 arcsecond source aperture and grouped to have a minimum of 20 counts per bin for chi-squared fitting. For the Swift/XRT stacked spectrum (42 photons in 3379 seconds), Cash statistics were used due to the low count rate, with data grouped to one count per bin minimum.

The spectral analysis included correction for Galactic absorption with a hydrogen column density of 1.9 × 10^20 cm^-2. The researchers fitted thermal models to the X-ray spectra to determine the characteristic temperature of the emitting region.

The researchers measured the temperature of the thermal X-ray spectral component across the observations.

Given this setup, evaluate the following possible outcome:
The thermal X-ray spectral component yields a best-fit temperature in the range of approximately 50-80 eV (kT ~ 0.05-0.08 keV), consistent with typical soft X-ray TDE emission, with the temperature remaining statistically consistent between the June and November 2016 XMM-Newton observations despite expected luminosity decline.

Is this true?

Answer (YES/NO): NO